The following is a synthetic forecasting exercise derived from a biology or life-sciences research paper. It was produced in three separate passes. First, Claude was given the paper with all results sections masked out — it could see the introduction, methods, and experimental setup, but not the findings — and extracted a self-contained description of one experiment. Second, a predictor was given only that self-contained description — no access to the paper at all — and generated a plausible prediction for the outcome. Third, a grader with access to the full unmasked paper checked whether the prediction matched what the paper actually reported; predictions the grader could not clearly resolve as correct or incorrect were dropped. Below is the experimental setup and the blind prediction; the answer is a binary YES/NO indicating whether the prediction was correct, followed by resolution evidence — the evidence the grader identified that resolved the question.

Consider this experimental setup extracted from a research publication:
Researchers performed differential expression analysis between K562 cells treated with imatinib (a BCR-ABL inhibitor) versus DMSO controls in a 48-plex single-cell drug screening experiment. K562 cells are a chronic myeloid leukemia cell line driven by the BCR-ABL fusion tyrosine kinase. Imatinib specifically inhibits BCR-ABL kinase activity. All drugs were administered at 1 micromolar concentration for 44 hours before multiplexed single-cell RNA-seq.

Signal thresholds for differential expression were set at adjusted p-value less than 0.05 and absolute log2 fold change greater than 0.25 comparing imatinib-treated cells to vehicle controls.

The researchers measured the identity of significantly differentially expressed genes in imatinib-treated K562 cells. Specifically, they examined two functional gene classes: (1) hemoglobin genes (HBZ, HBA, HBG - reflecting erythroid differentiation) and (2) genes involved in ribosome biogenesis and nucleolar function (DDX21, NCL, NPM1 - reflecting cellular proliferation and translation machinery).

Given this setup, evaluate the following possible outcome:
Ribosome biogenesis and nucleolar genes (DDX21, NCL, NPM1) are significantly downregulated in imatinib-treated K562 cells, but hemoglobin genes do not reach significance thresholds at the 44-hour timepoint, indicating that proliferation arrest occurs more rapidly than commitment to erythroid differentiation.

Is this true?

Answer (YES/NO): NO